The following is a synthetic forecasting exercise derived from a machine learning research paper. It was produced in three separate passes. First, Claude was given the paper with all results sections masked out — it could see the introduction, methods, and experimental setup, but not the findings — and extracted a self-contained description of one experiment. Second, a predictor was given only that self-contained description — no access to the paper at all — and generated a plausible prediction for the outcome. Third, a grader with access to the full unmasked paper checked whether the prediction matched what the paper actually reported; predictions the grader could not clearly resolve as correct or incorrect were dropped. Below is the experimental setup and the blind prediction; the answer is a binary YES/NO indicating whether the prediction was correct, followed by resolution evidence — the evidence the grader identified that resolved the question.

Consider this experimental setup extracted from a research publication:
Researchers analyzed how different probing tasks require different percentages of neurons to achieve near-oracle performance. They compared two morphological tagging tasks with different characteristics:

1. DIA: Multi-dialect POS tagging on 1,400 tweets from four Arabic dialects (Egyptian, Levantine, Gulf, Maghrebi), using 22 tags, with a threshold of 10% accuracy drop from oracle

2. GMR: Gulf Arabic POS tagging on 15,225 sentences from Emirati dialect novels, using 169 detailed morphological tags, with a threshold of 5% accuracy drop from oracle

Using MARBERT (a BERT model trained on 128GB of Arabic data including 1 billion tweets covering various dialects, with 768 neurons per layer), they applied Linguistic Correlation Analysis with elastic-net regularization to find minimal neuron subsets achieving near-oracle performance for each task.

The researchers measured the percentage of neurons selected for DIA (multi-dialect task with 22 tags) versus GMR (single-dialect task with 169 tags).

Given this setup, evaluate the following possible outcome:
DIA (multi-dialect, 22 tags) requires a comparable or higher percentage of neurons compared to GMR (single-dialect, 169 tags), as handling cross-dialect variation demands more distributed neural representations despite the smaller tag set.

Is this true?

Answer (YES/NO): YES